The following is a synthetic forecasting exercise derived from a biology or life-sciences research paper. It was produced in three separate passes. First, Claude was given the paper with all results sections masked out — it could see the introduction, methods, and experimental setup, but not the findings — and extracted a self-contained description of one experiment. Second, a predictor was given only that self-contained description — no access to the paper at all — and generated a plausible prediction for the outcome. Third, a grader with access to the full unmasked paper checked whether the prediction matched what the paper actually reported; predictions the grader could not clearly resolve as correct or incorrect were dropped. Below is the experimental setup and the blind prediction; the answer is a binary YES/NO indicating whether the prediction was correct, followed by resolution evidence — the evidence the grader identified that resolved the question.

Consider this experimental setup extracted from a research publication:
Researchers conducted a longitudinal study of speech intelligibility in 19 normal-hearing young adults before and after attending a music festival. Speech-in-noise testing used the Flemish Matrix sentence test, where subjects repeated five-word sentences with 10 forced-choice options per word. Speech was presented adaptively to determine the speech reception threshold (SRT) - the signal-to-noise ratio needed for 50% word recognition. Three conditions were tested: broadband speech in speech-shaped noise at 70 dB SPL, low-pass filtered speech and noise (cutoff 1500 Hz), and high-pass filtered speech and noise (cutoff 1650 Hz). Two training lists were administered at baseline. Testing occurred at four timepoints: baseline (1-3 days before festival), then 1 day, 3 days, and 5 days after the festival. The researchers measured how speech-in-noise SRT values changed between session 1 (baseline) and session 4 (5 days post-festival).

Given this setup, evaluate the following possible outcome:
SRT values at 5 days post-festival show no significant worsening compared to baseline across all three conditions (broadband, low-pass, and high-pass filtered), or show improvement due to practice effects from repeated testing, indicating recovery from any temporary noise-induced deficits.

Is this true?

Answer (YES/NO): YES